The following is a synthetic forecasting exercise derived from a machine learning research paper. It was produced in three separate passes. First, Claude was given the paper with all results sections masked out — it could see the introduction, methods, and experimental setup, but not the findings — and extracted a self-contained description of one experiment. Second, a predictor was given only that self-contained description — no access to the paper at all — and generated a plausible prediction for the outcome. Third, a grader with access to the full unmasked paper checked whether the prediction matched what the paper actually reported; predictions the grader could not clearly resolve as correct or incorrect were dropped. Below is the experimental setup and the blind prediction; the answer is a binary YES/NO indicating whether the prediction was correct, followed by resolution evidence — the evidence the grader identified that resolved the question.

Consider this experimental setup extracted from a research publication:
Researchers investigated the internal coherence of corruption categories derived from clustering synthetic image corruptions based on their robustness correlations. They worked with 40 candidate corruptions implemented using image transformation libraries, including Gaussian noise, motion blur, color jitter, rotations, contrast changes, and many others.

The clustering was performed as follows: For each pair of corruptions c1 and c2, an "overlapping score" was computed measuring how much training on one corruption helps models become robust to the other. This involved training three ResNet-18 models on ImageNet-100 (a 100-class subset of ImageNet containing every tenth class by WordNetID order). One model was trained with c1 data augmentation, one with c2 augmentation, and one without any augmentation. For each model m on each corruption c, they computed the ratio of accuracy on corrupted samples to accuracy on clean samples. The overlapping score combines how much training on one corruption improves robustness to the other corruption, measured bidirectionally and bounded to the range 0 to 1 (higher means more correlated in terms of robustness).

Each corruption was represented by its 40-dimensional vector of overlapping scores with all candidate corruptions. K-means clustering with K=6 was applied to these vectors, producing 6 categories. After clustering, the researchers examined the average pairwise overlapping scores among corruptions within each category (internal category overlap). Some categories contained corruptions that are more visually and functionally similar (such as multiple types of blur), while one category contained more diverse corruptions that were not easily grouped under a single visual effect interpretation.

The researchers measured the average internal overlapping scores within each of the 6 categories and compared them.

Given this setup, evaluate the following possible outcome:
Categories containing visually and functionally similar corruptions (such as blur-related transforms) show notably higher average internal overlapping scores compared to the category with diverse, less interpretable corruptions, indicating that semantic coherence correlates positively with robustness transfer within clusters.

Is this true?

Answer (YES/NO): YES